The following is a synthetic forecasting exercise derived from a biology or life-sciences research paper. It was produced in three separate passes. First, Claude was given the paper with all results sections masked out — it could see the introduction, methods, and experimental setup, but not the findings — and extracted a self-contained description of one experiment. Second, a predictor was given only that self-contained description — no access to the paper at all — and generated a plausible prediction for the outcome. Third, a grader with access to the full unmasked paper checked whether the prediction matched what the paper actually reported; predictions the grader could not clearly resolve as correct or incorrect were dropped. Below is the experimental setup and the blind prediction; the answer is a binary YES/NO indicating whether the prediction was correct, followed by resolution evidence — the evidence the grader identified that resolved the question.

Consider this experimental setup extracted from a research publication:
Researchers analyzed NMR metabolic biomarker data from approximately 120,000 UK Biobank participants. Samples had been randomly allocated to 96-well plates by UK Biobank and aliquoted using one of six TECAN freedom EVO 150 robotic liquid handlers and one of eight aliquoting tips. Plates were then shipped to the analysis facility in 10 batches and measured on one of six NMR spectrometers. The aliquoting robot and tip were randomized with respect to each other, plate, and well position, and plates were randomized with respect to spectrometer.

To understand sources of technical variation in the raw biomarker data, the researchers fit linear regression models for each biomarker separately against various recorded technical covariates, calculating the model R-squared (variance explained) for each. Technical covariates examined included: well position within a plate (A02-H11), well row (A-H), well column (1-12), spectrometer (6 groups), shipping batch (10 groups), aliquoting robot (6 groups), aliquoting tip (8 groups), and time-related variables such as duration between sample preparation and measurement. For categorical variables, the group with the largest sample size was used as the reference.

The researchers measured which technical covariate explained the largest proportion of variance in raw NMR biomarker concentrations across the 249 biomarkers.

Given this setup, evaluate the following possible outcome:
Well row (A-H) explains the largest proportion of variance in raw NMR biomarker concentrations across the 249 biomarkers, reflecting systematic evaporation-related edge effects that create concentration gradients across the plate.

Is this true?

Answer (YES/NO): NO